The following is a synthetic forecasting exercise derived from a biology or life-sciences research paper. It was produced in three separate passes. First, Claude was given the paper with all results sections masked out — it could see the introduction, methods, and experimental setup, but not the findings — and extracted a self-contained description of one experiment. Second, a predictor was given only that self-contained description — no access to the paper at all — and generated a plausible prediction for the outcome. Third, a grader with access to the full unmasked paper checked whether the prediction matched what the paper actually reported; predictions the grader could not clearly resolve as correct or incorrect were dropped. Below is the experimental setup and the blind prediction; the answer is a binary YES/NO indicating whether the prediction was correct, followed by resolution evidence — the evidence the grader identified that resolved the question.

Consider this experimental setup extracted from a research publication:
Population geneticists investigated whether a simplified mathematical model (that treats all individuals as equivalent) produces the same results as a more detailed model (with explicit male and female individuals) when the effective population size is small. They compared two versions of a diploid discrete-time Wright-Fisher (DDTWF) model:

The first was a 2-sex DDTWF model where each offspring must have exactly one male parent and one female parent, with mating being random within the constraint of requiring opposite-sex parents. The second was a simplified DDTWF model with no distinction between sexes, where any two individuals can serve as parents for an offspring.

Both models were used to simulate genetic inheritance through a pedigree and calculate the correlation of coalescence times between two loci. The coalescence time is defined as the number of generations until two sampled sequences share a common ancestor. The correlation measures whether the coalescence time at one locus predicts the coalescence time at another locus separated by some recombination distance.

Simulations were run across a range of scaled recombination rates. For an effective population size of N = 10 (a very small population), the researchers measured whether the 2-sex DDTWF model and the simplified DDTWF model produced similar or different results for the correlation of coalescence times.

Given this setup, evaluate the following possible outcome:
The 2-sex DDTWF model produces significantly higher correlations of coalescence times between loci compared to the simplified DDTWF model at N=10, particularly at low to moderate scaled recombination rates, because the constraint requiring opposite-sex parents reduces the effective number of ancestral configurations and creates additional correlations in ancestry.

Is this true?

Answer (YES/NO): NO